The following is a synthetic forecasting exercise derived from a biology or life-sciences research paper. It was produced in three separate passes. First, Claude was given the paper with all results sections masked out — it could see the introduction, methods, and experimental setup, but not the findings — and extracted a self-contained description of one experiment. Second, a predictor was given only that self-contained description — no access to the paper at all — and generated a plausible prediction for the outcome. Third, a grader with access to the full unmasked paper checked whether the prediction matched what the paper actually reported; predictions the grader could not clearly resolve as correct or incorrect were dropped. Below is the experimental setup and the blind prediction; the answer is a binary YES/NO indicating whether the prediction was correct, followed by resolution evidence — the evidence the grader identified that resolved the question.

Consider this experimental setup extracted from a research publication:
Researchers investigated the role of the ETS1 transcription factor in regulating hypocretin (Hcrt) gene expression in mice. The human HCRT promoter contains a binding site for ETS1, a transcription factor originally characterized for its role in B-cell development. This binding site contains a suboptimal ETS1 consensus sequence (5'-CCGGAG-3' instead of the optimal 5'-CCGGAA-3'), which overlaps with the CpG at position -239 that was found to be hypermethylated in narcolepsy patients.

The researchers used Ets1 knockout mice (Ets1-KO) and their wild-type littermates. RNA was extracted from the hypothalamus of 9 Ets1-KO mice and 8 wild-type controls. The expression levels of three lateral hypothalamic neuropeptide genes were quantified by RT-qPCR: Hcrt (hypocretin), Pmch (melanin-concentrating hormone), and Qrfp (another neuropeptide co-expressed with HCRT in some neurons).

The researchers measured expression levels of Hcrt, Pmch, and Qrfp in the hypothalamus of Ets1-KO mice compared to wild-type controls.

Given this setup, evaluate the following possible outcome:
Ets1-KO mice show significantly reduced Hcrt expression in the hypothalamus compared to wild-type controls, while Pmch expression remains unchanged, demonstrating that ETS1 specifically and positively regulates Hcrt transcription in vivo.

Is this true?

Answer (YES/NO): NO